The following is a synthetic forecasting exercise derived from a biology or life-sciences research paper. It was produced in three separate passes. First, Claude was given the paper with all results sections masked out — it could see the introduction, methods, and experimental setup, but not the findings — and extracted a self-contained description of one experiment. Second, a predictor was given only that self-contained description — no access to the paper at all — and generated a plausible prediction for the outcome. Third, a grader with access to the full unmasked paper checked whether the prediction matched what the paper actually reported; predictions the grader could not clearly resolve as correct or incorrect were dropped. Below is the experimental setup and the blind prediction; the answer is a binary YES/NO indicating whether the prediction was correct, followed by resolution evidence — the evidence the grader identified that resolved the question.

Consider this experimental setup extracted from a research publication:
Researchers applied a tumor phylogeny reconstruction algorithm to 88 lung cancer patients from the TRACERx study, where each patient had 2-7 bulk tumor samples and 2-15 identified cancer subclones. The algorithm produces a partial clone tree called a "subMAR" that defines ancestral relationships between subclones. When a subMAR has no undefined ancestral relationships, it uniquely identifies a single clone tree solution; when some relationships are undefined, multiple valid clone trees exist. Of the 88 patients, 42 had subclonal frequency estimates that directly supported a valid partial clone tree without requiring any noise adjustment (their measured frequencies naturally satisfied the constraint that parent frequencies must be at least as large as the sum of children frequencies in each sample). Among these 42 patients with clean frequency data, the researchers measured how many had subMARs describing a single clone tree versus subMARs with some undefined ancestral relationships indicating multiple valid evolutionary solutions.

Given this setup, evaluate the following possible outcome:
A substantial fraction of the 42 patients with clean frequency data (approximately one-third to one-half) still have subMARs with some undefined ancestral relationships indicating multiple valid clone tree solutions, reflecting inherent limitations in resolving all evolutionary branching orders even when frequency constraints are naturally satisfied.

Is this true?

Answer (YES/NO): NO